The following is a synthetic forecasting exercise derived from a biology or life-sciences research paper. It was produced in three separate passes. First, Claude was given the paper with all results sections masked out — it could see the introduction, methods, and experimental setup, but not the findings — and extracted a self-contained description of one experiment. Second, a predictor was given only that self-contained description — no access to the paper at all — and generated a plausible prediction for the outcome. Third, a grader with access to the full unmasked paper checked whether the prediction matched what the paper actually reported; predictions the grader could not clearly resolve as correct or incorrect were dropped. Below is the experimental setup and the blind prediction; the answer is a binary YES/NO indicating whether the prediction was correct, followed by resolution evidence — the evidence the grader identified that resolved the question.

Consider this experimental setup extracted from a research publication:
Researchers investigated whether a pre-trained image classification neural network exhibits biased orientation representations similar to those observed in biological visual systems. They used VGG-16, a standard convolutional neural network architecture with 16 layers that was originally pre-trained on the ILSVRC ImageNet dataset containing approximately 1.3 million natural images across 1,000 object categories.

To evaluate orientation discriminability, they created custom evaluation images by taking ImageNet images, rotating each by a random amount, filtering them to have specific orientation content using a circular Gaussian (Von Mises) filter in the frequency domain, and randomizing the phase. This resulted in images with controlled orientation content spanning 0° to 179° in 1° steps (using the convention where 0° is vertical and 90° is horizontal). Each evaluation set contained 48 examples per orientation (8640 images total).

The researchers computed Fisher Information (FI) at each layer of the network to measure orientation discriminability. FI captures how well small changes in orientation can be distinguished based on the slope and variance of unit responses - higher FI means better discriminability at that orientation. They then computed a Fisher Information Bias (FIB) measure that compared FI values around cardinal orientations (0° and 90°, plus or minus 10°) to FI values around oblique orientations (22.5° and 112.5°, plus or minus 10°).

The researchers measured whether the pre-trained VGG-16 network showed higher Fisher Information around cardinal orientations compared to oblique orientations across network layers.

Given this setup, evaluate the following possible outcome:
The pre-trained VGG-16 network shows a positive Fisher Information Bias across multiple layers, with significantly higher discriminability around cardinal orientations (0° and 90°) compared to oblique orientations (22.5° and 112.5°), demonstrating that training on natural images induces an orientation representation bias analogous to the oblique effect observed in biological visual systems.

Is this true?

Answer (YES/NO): YES